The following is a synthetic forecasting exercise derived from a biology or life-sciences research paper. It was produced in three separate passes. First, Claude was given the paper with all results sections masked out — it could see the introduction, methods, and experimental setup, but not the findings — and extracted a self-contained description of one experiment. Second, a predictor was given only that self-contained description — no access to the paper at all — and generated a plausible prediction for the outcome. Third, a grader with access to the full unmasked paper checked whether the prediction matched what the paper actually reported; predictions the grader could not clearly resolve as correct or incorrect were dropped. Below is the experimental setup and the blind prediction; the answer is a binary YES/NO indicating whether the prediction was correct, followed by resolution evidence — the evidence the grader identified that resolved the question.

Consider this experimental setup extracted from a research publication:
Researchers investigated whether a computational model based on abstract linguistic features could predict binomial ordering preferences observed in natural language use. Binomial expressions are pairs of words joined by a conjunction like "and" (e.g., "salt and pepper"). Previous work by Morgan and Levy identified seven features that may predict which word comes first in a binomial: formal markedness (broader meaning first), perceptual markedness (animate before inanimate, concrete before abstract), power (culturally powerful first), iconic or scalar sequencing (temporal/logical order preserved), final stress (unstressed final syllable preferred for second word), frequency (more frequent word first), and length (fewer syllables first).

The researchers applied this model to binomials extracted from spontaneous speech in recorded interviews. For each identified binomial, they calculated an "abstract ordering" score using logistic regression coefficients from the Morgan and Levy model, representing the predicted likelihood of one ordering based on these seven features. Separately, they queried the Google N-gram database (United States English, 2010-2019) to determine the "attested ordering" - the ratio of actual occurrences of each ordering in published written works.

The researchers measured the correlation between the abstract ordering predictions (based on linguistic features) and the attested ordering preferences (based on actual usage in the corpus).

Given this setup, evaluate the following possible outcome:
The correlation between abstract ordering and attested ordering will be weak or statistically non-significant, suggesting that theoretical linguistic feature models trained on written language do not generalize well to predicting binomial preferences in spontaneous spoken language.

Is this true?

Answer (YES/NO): NO